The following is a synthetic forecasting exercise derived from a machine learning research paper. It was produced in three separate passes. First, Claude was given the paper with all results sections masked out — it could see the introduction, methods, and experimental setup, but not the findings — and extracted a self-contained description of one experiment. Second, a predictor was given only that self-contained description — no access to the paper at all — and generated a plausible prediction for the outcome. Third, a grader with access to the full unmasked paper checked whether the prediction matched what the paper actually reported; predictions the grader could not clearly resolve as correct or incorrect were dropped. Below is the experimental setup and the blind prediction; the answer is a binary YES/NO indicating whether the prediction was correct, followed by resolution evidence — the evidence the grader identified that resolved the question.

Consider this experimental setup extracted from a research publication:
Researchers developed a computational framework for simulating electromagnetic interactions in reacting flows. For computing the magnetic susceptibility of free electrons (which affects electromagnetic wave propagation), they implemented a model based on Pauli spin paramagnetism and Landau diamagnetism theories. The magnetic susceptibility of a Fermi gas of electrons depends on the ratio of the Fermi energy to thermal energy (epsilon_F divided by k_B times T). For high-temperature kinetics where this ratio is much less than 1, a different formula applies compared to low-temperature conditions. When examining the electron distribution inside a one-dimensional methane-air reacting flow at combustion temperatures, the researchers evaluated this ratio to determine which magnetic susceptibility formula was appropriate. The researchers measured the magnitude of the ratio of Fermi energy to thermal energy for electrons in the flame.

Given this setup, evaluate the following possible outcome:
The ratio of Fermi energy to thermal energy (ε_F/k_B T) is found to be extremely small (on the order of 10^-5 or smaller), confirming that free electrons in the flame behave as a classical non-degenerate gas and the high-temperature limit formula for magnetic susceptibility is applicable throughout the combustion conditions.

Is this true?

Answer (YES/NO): YES